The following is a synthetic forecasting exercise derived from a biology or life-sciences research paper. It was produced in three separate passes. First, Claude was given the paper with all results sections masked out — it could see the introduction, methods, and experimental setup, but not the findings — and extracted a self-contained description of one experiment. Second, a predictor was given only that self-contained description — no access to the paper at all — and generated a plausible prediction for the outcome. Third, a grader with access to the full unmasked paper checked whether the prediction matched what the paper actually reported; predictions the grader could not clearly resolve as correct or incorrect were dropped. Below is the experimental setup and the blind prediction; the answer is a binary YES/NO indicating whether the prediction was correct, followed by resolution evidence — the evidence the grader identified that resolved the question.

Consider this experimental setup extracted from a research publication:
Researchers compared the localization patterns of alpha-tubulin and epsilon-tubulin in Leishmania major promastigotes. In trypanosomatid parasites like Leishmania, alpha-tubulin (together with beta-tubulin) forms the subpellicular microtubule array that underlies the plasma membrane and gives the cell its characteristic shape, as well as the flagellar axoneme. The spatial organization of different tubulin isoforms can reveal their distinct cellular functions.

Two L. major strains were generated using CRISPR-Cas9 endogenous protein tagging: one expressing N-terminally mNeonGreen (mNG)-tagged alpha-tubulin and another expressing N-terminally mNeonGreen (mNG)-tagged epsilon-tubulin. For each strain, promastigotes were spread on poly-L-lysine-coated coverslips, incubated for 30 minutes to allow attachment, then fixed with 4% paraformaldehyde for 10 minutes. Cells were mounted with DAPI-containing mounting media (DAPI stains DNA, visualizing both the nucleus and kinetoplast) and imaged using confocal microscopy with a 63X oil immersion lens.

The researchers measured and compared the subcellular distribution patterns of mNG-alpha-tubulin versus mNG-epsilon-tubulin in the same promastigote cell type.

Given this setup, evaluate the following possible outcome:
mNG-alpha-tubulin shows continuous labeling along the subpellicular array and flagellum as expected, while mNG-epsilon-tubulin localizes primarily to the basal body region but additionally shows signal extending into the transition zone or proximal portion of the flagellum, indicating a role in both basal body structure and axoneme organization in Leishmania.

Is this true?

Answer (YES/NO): NO